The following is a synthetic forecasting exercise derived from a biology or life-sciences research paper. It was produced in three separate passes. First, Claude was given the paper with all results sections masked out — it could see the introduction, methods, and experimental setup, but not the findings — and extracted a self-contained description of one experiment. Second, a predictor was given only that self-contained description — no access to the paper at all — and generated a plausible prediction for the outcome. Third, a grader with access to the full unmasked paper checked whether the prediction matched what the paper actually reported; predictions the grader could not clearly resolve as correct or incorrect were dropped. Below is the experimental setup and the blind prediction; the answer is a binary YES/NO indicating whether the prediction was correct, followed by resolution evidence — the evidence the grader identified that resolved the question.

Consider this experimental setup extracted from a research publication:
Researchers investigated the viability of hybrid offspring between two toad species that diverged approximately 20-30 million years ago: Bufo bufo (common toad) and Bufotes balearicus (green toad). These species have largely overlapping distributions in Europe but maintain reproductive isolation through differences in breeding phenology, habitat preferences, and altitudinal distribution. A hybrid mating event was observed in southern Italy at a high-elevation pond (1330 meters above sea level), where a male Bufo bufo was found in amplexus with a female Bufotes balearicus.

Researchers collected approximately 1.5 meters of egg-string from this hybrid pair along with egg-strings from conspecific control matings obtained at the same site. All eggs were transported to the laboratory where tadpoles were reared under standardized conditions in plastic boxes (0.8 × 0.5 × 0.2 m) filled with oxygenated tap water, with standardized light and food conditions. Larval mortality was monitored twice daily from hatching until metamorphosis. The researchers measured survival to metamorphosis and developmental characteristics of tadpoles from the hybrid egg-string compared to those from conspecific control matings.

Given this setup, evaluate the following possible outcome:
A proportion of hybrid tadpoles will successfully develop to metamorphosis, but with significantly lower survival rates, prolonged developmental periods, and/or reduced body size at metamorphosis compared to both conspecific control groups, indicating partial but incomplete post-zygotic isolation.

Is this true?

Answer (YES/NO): NO